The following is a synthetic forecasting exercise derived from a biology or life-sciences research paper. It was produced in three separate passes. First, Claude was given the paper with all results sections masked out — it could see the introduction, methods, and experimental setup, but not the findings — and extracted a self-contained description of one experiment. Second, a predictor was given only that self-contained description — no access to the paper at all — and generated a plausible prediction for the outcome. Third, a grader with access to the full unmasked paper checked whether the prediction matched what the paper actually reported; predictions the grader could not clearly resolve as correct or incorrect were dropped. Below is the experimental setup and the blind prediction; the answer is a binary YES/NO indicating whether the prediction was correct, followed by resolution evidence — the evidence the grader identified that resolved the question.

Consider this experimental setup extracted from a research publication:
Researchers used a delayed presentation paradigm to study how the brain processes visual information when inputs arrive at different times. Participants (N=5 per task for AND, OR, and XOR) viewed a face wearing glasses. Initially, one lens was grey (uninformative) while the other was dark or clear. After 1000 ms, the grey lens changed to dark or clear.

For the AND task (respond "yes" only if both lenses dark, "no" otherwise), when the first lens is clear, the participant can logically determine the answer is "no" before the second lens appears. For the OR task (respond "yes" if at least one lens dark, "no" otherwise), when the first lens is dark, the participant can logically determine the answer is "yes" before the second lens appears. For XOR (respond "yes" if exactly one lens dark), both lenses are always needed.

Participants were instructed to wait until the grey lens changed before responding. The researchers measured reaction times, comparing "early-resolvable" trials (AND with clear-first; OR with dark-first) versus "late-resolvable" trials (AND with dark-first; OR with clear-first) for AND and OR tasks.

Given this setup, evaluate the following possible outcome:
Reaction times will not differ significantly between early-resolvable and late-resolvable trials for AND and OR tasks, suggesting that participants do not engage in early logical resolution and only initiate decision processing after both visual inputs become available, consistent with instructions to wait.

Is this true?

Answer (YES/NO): NO